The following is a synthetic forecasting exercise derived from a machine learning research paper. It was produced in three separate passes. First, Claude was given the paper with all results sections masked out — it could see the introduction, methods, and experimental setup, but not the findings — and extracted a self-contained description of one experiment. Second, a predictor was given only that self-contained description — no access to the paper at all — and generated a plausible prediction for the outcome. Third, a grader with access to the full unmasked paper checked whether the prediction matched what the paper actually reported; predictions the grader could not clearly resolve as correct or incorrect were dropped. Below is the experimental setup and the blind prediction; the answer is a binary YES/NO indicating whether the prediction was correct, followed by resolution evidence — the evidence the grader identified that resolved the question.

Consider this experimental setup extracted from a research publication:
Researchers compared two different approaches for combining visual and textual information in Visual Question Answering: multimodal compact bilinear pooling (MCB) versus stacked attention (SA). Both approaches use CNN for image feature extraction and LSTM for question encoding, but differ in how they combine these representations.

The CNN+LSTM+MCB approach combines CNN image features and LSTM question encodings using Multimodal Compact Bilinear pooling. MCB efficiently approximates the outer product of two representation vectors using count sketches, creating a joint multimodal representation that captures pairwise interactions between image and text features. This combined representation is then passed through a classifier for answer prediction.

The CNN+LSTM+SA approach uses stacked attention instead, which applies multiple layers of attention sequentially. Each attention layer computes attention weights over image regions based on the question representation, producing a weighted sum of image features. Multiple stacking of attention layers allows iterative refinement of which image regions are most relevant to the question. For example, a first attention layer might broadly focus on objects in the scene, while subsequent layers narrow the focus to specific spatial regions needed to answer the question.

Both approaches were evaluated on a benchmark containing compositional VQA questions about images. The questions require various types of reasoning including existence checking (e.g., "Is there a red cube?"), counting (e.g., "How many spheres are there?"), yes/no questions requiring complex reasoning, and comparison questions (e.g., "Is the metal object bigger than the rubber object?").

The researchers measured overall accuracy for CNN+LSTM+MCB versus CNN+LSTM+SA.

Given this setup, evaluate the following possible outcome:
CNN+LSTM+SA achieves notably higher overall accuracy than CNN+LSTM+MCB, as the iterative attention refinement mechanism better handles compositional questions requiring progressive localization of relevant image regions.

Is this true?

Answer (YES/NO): YES